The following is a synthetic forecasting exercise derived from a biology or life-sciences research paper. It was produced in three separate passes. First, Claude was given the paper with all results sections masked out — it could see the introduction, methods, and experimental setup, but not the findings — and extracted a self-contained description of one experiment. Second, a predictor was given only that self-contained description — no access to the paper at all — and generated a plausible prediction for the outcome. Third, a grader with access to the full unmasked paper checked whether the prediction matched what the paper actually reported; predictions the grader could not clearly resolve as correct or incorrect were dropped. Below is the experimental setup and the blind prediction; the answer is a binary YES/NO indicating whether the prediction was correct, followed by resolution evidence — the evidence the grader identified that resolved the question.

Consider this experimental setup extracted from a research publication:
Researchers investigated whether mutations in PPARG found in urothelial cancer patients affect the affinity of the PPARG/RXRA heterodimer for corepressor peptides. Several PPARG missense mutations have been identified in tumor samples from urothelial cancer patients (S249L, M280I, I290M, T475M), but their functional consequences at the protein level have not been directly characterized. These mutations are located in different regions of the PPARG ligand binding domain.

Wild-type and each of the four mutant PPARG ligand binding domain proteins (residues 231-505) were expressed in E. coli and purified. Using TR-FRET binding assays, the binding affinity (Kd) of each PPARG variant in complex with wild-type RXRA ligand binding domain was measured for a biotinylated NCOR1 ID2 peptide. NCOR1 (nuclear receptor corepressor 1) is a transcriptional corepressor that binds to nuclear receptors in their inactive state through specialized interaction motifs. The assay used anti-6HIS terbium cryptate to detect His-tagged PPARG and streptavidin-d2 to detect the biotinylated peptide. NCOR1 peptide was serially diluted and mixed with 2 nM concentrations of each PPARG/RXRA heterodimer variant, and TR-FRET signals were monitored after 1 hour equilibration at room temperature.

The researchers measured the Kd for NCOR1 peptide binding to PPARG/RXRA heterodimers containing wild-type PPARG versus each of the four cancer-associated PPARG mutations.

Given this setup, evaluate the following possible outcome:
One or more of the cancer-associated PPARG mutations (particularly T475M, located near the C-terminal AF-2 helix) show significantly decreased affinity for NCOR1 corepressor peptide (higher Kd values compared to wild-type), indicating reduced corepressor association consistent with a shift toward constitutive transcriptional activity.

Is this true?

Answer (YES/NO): YES